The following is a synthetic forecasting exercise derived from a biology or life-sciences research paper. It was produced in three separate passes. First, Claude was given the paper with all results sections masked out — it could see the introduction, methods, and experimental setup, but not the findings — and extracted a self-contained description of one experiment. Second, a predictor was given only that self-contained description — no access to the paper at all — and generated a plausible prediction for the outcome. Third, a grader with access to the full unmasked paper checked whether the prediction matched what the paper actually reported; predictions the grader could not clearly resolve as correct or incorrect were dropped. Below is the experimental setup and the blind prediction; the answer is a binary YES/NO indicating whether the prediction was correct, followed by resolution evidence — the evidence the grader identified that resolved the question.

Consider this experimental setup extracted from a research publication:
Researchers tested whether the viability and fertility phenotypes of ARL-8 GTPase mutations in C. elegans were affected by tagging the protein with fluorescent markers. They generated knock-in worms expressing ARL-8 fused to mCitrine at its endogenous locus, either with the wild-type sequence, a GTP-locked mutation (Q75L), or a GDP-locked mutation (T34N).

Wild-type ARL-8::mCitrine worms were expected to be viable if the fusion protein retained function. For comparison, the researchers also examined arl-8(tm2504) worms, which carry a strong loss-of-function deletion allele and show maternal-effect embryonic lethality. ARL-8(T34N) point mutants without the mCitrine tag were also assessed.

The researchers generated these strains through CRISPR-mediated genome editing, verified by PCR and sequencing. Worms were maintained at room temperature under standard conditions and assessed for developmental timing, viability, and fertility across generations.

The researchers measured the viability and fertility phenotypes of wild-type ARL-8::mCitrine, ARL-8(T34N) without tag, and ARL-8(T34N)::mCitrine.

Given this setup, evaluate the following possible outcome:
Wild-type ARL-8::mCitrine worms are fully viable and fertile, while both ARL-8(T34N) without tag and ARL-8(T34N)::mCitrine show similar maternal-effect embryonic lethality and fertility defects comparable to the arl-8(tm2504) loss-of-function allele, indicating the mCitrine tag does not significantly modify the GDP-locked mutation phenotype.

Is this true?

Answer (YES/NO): NO